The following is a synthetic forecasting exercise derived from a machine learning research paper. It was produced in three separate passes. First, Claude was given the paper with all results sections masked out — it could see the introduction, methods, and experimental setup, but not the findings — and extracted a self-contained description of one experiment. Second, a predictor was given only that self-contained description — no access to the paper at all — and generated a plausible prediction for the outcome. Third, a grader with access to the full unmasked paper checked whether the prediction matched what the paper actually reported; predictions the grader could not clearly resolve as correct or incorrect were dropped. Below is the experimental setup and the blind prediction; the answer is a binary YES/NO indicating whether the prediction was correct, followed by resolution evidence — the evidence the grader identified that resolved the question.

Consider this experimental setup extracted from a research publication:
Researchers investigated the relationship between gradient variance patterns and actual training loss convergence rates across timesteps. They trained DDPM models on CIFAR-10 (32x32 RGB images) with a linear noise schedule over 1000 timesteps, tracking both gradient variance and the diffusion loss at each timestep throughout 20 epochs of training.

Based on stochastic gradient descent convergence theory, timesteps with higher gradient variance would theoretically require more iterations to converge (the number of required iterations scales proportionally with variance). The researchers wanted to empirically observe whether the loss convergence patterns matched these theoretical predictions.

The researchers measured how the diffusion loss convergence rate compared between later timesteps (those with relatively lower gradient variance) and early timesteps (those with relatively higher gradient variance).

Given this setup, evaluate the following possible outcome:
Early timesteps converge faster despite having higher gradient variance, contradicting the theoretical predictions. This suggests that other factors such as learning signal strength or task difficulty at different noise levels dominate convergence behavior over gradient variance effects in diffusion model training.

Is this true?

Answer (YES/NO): NO